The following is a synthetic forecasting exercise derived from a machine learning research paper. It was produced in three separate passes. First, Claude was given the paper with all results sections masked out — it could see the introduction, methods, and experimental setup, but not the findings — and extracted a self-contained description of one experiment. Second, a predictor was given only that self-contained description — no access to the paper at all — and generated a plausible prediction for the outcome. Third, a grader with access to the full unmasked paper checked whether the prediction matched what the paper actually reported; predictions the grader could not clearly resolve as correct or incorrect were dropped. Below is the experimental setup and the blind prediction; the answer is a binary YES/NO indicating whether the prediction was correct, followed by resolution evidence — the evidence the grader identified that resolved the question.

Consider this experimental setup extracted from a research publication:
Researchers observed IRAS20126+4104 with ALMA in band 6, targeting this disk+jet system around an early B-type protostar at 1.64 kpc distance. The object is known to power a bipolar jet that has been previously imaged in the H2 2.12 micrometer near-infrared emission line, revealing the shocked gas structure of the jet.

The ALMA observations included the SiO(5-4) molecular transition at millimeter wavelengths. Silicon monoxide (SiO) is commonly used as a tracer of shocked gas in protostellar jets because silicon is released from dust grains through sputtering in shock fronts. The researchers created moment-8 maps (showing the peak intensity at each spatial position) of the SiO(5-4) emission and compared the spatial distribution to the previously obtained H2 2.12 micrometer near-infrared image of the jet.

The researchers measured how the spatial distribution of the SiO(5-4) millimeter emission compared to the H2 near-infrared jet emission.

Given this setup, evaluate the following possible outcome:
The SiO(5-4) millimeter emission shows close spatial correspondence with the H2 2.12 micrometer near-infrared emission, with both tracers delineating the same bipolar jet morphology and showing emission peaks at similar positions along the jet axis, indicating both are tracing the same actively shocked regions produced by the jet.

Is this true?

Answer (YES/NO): NO